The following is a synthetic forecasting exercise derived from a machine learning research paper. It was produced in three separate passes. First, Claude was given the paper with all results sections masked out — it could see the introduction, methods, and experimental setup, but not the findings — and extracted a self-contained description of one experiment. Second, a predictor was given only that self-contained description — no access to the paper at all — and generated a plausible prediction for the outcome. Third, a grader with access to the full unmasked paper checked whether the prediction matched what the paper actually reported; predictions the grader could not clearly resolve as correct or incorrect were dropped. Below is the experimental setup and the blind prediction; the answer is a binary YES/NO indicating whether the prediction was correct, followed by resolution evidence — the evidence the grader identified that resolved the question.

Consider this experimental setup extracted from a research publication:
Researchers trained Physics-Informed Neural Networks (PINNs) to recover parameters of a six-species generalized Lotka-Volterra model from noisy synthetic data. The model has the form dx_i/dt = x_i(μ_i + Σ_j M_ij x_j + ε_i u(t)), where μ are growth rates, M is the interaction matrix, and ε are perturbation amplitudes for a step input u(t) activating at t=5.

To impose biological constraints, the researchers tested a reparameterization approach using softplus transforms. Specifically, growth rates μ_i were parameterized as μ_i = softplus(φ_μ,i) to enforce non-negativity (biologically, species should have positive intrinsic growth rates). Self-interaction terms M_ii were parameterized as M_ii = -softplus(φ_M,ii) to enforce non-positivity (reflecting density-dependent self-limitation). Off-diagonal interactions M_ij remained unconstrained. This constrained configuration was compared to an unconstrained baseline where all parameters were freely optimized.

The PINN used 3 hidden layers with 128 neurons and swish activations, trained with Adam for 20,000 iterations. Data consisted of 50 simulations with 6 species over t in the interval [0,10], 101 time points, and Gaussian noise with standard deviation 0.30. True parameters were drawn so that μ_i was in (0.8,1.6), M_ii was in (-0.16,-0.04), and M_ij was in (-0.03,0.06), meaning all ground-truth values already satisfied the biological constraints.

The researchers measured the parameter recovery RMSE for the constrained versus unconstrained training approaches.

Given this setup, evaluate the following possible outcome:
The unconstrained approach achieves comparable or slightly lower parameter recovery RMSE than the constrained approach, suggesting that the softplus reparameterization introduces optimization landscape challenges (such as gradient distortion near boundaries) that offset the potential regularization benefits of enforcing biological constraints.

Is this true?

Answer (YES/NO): NO